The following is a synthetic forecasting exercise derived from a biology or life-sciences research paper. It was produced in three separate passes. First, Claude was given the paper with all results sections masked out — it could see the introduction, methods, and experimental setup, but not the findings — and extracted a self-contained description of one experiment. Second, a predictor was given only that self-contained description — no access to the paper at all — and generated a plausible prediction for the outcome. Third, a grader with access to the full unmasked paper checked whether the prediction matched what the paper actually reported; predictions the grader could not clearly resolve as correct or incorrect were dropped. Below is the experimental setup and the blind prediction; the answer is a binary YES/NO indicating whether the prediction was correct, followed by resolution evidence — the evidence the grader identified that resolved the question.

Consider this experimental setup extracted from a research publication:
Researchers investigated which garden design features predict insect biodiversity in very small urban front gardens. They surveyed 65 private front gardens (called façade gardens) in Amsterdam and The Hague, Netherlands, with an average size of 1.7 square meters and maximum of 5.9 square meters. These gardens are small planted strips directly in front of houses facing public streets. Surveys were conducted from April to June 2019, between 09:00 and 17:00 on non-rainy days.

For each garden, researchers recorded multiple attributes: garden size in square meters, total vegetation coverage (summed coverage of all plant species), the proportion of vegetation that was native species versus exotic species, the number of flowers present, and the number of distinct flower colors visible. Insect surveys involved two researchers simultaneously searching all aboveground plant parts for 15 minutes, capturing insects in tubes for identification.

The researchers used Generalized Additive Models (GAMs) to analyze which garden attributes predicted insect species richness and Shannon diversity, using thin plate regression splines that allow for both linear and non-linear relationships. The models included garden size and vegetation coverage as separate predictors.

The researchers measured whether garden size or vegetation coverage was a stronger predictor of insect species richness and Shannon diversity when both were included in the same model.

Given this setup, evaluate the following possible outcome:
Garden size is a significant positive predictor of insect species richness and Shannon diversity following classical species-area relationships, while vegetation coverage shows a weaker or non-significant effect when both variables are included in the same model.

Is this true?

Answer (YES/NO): NO